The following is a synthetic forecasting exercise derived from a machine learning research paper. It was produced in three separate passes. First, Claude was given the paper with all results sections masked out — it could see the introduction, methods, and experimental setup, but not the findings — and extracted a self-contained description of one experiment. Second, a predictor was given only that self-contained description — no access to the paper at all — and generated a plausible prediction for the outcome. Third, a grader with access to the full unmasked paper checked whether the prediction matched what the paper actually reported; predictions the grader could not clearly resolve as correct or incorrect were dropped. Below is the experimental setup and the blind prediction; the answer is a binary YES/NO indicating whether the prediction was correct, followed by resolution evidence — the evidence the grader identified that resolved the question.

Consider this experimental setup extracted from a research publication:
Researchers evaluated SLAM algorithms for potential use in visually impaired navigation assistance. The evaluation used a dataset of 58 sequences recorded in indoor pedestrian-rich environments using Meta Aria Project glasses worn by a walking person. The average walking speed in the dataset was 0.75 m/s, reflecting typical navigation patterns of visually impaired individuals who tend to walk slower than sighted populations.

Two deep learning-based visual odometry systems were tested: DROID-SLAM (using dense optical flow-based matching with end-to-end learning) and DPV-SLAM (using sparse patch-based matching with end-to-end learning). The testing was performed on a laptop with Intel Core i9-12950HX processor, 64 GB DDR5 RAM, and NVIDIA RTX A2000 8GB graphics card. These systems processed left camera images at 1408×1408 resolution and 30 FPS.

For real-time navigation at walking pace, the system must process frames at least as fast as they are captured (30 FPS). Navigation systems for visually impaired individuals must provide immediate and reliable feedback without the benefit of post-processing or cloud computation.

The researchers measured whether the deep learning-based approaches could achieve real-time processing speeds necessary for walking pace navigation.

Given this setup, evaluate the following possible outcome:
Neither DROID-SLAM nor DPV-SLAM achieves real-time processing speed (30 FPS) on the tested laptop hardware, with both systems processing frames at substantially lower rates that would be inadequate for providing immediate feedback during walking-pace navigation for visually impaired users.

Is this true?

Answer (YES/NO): YES